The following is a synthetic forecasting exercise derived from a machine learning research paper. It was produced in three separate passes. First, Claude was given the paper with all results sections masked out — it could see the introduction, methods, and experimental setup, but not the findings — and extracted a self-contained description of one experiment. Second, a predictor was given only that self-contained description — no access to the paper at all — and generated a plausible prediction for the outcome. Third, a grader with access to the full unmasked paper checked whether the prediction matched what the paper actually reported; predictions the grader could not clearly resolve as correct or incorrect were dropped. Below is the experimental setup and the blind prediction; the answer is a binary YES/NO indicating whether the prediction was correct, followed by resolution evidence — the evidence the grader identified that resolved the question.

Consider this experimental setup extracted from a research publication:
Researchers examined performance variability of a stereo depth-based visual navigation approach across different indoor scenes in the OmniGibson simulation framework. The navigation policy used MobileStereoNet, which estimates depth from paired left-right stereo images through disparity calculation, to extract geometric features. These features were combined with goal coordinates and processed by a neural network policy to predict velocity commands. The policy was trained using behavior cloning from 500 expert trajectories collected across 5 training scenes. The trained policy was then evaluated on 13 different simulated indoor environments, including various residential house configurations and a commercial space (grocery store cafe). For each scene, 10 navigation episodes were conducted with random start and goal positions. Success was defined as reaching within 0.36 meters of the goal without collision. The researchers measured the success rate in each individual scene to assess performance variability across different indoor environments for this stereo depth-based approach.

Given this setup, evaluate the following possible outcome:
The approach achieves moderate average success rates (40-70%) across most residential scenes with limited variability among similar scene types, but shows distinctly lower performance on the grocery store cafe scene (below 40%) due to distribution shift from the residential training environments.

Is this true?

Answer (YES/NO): NO